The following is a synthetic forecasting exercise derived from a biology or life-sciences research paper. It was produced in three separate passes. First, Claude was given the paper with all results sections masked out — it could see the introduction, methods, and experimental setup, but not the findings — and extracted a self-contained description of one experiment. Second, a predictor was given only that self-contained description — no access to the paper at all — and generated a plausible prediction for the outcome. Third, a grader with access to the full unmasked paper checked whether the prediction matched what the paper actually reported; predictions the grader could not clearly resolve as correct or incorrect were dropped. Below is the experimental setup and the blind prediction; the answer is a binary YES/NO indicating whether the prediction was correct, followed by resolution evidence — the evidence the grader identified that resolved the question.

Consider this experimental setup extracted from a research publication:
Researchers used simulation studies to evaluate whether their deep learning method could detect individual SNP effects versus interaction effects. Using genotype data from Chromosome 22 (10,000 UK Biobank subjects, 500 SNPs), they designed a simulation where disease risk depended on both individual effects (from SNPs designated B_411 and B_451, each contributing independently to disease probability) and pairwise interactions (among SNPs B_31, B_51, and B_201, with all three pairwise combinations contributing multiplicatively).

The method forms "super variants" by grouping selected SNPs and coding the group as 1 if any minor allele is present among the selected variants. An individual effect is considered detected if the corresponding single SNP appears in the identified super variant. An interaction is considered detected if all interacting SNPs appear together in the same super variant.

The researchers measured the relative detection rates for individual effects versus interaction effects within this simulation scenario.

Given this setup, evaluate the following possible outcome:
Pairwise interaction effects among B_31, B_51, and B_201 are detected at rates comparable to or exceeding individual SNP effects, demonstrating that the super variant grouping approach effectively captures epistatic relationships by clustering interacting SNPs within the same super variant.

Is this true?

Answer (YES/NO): NO